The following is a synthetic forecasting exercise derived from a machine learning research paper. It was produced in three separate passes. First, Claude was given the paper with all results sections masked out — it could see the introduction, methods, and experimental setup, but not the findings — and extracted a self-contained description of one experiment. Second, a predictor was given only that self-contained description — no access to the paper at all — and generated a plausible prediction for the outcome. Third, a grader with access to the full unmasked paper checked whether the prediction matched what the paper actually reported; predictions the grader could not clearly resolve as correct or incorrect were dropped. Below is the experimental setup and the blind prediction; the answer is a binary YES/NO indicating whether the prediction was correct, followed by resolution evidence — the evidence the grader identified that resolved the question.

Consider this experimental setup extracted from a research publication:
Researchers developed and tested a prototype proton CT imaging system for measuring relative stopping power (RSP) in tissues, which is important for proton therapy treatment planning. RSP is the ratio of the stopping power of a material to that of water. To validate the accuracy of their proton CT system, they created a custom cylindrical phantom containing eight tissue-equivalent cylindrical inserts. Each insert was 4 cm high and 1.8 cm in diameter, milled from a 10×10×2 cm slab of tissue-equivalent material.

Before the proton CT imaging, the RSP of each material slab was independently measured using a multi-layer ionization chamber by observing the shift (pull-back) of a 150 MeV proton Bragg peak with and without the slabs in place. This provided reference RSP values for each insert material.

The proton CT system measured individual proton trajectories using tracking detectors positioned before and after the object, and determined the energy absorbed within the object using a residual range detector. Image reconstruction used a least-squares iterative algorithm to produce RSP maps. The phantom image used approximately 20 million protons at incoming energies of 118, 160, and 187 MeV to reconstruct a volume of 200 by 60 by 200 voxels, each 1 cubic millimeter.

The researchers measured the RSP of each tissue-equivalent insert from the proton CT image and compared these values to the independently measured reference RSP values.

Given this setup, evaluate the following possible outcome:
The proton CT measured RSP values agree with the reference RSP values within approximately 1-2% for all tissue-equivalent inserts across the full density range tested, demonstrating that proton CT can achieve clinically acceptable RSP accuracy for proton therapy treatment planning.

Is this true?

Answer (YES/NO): NO